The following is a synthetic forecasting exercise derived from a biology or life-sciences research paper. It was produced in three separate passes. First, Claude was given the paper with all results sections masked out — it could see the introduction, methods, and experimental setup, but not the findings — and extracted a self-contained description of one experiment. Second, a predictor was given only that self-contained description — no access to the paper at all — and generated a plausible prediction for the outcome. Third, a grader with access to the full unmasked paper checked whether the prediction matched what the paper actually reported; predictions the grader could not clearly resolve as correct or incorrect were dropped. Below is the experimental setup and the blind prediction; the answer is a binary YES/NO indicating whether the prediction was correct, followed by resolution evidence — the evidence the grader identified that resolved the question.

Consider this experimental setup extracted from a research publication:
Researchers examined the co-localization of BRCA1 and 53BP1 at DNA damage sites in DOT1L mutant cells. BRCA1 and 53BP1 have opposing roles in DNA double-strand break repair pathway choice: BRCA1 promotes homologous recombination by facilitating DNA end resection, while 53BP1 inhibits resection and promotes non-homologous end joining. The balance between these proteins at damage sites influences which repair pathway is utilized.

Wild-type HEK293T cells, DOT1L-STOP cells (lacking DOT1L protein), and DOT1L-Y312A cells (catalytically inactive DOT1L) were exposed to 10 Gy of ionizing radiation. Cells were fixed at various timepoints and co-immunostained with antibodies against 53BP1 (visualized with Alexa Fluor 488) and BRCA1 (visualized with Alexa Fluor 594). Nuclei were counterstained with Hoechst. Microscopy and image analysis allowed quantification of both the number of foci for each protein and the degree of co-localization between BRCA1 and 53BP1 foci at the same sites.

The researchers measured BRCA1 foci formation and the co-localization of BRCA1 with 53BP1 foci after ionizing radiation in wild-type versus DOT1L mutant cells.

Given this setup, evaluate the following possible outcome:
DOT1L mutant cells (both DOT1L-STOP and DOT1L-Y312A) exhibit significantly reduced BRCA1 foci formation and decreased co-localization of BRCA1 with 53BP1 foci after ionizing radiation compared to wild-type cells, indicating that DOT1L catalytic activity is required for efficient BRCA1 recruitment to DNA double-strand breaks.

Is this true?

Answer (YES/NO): NO